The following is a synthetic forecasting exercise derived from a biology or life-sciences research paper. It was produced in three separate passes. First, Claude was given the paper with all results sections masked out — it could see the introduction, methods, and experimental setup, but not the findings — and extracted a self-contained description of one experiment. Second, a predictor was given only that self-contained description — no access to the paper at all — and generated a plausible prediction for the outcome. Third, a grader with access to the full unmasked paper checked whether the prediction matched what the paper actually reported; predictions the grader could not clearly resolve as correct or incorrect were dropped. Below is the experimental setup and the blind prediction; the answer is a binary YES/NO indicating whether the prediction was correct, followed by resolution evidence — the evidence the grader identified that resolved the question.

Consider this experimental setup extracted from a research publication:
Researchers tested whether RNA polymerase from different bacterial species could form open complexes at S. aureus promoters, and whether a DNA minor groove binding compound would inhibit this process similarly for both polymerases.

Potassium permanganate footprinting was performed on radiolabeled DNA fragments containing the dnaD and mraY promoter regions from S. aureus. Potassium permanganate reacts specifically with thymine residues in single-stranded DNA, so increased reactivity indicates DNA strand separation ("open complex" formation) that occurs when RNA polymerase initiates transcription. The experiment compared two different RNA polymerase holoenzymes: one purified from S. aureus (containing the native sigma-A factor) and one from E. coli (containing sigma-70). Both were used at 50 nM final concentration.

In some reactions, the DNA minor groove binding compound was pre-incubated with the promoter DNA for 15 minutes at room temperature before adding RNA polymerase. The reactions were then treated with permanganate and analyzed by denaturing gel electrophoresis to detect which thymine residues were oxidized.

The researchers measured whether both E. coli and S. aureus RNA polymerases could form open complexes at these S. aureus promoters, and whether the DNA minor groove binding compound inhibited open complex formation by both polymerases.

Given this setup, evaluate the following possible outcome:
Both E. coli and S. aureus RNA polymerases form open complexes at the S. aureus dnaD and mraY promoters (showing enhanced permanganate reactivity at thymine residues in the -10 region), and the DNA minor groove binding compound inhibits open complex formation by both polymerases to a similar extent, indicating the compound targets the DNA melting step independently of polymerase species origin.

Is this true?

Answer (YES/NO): YES